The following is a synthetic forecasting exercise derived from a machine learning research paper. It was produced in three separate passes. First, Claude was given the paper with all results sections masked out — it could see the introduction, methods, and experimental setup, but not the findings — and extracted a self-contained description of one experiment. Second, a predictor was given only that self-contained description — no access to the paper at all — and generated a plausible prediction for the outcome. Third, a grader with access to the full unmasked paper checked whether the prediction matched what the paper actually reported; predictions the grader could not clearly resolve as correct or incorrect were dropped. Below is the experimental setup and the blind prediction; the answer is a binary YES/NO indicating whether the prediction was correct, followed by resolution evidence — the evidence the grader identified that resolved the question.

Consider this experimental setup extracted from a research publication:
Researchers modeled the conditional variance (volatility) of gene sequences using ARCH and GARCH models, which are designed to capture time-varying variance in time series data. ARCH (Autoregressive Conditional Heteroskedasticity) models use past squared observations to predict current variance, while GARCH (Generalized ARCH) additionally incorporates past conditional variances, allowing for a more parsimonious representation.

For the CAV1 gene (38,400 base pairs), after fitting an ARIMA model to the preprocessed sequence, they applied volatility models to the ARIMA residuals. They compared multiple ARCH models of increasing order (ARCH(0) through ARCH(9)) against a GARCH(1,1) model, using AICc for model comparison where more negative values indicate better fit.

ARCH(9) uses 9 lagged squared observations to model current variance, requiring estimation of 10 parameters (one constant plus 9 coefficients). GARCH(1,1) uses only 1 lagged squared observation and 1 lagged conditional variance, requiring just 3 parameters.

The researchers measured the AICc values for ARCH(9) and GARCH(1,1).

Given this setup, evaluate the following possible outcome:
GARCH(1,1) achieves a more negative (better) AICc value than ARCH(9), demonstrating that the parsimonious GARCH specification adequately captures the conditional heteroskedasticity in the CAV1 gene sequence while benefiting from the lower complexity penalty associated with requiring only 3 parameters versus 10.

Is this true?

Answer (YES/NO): YES